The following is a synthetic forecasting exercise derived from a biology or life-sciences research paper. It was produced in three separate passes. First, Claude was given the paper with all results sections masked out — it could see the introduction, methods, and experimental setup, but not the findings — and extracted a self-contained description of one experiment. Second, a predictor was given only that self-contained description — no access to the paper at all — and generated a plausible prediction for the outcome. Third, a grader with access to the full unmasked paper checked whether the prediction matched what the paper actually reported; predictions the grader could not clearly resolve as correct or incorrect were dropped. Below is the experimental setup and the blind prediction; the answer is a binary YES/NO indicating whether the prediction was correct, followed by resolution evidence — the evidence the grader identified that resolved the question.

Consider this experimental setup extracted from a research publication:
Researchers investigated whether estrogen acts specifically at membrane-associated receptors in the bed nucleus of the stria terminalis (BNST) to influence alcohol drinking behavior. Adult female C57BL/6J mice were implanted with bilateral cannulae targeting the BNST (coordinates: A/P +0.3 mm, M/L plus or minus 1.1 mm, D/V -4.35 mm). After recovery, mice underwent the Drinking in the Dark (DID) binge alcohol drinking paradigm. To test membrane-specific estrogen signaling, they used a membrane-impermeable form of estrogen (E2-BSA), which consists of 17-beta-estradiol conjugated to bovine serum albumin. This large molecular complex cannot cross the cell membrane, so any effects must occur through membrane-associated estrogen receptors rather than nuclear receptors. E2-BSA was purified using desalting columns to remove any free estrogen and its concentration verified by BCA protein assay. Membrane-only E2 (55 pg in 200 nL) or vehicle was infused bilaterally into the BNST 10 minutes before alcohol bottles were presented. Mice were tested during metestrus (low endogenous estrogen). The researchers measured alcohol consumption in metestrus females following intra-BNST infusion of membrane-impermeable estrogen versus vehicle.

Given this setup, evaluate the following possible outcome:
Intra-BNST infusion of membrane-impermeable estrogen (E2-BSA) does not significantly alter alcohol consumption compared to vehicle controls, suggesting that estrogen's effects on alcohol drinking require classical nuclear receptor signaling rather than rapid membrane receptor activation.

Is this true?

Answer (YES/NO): NO